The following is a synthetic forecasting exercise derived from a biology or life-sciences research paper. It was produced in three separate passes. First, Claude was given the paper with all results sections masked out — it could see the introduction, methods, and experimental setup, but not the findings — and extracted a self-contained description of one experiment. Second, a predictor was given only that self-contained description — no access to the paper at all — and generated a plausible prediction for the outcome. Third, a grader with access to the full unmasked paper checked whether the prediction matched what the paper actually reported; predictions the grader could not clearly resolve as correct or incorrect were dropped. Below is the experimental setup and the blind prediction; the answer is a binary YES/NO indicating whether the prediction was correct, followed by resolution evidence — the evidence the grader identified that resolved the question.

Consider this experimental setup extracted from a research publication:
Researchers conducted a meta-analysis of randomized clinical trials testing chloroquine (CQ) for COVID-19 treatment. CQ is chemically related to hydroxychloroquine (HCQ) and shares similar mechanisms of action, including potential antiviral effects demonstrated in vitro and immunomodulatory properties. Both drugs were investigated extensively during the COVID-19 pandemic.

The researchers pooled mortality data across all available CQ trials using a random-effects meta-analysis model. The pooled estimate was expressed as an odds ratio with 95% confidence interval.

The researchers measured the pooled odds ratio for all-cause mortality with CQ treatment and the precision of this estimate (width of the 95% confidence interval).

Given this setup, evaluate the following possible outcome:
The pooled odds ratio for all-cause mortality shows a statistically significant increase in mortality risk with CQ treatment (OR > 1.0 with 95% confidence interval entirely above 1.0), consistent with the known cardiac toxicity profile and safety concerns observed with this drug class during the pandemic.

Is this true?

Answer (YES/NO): NO